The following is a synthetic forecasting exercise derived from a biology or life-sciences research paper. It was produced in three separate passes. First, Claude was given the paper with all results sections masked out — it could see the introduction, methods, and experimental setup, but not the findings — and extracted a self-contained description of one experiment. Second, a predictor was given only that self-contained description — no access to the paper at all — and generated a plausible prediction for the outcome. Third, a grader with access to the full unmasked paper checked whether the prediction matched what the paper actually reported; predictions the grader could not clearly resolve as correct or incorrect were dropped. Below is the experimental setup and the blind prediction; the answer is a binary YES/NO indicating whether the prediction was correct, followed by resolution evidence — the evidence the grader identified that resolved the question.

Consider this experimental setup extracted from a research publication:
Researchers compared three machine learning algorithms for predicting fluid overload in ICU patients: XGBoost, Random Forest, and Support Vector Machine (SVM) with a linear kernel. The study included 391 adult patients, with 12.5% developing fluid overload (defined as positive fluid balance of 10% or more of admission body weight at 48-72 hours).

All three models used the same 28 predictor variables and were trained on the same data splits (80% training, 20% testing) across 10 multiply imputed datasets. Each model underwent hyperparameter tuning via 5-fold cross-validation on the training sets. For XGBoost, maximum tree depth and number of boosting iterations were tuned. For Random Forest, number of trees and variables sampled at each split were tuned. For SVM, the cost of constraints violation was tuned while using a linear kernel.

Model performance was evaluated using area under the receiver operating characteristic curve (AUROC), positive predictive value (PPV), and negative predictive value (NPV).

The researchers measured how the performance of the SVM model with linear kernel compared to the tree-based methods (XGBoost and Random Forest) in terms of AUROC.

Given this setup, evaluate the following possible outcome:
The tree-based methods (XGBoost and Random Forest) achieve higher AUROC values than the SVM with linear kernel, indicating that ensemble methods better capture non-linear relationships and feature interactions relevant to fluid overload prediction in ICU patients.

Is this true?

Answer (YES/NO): YES